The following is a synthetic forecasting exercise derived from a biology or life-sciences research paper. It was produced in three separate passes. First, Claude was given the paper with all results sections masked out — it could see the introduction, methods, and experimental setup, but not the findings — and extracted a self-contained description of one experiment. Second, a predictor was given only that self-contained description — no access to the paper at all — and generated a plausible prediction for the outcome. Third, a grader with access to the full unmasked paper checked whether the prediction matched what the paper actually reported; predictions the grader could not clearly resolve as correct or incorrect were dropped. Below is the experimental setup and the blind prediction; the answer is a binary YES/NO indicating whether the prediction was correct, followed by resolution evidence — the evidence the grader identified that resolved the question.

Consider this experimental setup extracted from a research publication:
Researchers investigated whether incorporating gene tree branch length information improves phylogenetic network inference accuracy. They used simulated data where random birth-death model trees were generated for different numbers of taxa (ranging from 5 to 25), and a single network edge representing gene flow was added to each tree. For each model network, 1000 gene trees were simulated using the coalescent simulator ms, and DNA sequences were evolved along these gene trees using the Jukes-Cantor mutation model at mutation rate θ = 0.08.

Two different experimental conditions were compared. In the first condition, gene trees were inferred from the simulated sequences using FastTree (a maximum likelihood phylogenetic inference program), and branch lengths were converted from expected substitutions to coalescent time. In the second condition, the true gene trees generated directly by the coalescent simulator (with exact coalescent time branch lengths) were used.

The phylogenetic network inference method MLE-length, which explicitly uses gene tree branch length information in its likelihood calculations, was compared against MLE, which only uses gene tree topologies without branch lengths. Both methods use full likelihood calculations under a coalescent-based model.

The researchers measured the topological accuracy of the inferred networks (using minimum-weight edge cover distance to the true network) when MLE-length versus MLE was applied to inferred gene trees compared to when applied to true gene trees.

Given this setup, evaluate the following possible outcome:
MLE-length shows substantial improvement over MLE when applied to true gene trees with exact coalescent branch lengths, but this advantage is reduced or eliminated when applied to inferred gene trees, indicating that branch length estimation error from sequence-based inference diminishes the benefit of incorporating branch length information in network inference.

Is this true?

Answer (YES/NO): YES